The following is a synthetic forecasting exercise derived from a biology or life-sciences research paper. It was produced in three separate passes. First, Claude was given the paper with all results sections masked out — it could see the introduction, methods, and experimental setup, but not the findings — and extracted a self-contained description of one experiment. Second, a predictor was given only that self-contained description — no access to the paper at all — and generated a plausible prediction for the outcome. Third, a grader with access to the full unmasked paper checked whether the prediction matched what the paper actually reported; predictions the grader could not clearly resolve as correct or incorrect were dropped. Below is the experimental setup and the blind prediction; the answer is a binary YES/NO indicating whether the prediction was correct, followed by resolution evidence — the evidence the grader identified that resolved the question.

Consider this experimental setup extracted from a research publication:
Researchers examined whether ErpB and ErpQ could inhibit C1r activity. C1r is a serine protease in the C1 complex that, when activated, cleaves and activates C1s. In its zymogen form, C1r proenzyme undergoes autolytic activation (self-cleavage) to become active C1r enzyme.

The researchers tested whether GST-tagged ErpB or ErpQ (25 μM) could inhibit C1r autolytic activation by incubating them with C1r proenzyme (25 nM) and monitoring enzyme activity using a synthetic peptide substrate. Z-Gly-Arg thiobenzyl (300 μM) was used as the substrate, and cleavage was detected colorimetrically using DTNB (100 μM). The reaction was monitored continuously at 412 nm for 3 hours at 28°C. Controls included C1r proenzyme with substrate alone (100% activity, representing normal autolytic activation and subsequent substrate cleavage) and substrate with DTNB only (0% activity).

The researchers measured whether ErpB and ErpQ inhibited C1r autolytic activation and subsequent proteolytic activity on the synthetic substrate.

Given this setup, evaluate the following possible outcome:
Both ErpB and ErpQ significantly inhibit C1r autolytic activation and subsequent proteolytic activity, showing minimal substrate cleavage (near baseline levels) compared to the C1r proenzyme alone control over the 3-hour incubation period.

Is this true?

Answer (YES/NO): NO